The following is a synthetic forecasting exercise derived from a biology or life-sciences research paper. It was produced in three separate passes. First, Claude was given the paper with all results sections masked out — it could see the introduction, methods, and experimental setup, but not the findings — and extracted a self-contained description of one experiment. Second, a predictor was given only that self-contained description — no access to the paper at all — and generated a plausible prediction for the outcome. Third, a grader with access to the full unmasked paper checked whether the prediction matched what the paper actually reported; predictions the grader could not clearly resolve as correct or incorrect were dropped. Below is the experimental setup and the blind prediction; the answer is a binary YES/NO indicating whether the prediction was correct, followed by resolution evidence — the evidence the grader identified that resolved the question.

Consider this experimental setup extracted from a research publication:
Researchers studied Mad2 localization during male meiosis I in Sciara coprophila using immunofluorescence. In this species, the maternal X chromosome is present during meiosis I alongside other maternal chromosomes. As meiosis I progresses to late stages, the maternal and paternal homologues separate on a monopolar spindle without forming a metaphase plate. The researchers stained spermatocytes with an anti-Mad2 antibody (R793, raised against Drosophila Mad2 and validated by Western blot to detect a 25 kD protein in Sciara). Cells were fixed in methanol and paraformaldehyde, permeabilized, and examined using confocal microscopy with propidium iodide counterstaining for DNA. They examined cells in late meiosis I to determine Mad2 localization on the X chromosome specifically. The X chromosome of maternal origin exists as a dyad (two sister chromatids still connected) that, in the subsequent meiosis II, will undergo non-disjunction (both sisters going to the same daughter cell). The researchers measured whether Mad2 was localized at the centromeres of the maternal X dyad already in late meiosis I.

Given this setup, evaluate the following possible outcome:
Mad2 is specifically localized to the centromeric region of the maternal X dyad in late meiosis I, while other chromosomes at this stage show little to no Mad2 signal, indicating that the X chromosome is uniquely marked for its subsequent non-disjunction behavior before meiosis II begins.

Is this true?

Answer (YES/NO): NO